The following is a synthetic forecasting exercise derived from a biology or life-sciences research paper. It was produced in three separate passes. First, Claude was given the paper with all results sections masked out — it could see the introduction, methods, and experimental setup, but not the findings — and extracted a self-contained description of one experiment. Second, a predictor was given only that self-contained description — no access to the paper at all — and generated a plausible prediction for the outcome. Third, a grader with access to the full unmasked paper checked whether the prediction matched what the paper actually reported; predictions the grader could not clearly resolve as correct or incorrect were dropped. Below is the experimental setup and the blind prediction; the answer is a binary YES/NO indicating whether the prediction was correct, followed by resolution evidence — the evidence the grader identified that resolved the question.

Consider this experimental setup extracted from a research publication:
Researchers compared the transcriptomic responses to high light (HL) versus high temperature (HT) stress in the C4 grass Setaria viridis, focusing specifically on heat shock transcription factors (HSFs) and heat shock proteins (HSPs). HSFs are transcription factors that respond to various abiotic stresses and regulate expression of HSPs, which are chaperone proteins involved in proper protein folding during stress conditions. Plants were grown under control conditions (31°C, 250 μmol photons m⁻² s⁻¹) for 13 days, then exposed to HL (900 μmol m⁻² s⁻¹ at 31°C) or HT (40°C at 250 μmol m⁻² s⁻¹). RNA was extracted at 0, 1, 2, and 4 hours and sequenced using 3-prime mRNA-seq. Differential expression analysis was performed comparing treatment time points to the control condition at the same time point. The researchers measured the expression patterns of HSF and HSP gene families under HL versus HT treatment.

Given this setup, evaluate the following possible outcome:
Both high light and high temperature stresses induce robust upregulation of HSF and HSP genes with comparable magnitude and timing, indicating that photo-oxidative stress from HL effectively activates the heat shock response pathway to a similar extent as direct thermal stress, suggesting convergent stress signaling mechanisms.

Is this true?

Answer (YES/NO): NO